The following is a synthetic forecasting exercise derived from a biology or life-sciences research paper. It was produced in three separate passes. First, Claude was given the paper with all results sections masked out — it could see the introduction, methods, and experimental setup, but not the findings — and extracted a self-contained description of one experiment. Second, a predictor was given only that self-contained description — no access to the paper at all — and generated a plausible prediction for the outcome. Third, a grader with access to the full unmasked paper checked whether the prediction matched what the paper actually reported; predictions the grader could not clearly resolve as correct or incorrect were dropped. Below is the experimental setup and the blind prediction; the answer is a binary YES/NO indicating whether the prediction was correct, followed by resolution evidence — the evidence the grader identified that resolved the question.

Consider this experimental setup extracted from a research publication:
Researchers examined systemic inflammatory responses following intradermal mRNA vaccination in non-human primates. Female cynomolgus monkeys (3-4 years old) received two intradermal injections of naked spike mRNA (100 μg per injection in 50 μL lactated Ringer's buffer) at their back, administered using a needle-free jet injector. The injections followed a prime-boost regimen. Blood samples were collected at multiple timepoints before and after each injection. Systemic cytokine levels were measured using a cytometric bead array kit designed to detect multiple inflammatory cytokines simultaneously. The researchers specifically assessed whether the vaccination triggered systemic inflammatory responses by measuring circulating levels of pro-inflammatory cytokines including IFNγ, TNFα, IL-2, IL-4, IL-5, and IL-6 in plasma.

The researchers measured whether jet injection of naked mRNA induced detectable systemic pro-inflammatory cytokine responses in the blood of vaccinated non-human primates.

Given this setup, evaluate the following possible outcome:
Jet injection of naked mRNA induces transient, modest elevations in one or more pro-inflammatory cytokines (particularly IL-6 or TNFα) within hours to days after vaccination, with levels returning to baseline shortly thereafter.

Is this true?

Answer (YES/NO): NO